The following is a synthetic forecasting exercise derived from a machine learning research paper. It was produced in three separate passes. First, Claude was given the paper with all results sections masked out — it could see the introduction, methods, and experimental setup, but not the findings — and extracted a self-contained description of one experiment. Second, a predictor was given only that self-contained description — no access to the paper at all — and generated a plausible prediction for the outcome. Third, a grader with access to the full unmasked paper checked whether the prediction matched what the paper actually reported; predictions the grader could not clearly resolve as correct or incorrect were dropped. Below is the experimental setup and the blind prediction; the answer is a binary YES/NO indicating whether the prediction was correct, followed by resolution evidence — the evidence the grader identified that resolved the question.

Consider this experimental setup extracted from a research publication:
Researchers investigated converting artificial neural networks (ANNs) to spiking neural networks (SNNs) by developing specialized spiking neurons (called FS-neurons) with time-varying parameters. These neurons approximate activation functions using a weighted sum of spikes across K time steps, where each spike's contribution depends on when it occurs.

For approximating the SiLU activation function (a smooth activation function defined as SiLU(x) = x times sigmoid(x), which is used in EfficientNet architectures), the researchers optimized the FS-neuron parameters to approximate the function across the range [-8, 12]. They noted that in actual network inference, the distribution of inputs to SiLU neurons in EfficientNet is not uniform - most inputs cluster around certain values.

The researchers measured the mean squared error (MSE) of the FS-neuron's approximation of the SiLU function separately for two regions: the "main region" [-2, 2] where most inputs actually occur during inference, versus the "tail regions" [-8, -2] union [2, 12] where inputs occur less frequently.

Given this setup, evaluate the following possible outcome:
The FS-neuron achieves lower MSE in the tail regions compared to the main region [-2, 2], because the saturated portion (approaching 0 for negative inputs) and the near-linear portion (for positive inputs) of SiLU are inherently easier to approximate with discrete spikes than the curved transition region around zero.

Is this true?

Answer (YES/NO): NO